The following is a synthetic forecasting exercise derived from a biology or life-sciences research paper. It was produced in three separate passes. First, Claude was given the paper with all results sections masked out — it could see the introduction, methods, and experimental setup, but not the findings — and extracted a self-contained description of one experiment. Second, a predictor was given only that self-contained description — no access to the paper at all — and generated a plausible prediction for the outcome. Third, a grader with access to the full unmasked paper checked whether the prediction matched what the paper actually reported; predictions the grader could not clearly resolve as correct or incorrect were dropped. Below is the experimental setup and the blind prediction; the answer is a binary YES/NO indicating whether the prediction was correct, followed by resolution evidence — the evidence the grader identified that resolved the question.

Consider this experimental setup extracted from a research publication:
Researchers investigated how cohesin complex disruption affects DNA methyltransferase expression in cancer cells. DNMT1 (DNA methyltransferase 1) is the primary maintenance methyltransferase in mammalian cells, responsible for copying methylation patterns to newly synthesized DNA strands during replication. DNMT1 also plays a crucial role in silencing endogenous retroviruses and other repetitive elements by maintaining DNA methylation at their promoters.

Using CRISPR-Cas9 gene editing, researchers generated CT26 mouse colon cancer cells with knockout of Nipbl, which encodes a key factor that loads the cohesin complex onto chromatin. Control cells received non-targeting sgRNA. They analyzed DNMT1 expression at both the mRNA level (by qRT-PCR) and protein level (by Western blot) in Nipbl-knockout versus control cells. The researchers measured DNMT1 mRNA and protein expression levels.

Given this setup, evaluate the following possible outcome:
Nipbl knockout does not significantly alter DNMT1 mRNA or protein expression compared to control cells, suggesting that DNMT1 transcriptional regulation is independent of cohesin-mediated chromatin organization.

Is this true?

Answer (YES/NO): NO